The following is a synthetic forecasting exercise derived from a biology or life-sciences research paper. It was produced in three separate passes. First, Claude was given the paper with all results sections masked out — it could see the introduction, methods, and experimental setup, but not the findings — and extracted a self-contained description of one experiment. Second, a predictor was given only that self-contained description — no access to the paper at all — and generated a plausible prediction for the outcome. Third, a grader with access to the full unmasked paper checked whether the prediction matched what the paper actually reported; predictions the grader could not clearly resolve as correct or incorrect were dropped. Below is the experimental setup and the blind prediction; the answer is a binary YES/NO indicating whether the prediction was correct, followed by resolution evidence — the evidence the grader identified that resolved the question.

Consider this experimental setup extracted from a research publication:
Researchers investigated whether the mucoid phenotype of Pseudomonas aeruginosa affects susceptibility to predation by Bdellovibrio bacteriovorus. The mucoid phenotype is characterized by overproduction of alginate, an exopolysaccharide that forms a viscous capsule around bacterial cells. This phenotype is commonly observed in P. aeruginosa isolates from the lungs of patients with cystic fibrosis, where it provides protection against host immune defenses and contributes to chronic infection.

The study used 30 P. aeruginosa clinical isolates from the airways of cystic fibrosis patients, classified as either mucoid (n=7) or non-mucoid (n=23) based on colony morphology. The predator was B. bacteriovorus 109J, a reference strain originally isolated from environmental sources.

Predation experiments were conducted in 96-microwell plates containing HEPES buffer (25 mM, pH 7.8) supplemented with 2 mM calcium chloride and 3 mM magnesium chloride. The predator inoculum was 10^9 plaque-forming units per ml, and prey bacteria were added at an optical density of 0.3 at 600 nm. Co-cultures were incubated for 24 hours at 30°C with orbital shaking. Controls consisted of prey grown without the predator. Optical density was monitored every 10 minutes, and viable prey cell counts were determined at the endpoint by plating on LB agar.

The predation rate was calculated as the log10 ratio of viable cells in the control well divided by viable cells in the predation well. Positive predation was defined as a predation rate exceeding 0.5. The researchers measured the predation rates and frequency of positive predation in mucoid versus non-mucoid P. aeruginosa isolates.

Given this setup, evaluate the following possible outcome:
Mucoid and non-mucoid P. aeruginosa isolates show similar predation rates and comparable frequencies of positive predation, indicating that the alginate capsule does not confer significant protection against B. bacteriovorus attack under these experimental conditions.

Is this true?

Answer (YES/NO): YES